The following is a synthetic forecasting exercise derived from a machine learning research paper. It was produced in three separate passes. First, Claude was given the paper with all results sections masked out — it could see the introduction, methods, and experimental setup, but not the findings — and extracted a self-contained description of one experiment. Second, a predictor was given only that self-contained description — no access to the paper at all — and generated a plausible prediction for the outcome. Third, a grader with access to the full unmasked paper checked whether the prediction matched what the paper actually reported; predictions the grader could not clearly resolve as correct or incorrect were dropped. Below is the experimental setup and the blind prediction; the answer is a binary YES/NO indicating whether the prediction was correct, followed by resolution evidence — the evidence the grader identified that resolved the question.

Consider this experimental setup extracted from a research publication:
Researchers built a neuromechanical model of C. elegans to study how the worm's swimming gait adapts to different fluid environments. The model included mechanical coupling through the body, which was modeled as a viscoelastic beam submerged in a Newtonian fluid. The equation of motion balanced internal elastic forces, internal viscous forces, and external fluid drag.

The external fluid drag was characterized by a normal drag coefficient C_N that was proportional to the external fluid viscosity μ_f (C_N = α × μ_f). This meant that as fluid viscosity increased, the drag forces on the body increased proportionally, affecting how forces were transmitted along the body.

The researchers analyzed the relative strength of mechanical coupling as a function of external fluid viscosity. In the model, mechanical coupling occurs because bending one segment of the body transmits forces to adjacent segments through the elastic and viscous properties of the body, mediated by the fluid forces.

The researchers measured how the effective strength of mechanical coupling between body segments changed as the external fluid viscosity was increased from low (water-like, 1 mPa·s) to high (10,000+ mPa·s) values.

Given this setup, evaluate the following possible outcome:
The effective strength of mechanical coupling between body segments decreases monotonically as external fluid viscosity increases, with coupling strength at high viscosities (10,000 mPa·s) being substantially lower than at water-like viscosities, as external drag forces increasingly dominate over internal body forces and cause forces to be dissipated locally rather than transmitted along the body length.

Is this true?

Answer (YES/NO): NO